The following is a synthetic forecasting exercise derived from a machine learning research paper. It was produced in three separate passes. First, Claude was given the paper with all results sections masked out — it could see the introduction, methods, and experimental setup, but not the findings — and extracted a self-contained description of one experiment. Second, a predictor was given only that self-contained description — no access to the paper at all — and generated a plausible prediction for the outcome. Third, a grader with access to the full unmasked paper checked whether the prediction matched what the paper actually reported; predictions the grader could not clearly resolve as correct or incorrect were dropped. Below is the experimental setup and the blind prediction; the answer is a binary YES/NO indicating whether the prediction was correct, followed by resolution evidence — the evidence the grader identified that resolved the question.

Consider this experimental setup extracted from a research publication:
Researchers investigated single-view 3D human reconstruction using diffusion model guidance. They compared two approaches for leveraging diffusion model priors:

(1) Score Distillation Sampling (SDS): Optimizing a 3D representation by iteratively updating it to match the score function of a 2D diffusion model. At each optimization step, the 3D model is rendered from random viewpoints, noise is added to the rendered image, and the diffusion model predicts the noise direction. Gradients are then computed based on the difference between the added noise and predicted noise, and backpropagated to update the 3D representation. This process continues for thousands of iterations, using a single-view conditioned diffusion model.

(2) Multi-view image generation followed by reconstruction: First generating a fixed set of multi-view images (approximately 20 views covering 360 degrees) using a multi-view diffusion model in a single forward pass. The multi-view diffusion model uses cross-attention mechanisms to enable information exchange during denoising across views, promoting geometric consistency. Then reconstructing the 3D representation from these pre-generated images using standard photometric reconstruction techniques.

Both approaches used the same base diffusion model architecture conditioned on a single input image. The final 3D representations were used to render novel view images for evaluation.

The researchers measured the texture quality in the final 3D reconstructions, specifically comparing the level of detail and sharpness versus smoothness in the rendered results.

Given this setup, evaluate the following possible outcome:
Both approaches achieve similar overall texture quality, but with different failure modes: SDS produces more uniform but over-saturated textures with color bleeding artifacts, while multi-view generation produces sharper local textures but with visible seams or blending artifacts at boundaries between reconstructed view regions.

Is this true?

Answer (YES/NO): NO